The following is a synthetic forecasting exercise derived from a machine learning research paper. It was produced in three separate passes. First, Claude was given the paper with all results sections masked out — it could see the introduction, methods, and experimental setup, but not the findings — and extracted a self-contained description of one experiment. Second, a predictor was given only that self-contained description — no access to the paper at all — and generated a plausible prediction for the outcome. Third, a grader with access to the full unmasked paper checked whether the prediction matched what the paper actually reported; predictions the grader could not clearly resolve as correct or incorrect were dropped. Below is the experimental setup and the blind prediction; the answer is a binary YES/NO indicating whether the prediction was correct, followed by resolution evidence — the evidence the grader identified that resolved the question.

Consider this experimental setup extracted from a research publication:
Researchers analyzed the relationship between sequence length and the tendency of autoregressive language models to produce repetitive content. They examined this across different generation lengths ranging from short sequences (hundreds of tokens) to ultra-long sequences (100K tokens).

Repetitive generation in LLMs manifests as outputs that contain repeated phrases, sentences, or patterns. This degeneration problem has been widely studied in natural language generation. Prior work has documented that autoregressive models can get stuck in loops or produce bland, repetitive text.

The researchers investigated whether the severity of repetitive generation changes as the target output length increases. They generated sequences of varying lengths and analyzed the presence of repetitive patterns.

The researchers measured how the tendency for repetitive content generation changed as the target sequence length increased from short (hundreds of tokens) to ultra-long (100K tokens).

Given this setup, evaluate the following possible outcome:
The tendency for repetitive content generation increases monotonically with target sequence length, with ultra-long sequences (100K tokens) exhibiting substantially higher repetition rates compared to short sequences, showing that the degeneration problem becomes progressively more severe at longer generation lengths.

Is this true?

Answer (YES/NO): YES